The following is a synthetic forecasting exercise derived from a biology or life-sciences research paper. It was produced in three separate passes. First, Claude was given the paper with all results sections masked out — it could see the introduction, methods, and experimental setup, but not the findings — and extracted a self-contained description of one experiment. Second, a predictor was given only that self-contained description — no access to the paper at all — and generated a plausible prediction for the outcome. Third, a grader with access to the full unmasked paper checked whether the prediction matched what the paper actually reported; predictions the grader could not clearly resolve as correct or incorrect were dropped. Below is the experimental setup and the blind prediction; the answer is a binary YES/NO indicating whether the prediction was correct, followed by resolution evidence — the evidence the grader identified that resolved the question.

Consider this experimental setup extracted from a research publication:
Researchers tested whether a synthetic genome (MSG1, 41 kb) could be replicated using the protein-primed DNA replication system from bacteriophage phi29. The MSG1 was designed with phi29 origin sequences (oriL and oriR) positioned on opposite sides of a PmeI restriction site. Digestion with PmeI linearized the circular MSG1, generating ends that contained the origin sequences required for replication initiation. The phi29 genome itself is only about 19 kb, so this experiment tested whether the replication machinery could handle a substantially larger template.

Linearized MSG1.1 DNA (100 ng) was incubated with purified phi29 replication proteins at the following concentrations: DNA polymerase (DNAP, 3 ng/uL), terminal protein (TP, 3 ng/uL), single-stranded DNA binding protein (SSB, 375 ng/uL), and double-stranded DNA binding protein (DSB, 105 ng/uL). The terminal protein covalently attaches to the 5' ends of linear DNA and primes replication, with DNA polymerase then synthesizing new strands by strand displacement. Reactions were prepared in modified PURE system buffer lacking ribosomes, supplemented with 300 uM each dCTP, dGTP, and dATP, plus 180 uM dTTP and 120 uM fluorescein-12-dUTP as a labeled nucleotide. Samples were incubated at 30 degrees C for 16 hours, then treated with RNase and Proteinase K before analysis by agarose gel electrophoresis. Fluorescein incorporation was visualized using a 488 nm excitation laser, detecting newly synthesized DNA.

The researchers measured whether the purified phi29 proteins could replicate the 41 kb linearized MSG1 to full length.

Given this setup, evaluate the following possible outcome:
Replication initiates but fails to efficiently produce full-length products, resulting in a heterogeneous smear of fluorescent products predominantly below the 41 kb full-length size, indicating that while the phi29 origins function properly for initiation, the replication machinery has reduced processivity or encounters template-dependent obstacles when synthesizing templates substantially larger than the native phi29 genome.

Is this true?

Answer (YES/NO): NO